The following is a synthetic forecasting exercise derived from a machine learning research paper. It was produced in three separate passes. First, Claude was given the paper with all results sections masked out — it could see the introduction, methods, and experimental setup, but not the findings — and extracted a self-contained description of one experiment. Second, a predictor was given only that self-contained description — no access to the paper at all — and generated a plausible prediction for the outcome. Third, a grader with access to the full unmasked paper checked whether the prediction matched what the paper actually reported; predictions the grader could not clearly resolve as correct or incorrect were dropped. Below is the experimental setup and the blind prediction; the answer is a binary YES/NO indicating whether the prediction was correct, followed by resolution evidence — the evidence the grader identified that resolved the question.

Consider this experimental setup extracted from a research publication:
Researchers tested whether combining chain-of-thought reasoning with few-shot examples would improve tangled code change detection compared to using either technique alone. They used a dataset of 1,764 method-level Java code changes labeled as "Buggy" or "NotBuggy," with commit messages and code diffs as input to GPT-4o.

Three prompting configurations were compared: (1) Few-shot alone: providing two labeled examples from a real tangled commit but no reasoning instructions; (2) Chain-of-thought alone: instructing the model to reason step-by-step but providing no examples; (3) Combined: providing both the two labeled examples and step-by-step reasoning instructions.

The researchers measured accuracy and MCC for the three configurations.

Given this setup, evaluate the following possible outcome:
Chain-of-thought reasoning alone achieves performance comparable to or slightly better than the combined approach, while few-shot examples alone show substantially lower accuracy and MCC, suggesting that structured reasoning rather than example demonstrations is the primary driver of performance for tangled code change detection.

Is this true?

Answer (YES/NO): NO